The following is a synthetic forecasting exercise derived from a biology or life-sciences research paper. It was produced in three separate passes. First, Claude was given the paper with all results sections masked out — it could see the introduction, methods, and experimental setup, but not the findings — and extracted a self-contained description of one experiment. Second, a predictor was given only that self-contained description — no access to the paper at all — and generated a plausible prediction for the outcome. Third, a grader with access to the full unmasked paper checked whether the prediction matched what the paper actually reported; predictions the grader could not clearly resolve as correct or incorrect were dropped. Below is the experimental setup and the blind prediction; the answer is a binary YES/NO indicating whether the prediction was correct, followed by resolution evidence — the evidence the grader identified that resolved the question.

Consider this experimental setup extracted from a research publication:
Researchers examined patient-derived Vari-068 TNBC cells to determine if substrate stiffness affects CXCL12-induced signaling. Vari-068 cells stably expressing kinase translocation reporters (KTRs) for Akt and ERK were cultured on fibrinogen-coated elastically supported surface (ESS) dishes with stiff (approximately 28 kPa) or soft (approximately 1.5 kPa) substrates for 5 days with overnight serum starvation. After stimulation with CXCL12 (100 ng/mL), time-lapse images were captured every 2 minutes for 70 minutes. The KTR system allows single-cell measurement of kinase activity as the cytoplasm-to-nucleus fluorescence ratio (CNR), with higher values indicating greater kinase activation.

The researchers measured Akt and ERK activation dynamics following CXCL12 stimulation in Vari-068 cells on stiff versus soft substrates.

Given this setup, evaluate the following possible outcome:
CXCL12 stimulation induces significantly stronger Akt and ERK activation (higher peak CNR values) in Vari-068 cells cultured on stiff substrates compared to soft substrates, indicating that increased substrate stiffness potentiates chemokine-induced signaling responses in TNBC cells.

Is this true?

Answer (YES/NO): YES